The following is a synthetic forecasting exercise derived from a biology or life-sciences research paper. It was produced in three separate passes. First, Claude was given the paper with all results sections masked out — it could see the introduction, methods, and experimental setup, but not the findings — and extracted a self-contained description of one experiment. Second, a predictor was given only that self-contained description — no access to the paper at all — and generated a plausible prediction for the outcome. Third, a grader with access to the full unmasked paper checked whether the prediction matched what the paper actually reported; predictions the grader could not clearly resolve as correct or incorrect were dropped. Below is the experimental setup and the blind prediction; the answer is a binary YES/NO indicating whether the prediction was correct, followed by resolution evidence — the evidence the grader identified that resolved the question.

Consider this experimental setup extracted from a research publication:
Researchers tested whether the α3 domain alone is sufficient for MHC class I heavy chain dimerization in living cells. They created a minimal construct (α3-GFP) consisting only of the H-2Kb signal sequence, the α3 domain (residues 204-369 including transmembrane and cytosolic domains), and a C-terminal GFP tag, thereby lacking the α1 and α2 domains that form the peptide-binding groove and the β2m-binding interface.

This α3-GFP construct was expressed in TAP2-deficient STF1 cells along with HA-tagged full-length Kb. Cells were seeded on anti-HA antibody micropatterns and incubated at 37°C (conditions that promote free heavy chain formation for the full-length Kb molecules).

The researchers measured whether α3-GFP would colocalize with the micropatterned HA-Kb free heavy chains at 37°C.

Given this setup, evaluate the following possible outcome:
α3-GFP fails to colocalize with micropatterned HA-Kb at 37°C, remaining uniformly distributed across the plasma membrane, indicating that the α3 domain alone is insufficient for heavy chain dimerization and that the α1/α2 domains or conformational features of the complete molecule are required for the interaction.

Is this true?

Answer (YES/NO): NO